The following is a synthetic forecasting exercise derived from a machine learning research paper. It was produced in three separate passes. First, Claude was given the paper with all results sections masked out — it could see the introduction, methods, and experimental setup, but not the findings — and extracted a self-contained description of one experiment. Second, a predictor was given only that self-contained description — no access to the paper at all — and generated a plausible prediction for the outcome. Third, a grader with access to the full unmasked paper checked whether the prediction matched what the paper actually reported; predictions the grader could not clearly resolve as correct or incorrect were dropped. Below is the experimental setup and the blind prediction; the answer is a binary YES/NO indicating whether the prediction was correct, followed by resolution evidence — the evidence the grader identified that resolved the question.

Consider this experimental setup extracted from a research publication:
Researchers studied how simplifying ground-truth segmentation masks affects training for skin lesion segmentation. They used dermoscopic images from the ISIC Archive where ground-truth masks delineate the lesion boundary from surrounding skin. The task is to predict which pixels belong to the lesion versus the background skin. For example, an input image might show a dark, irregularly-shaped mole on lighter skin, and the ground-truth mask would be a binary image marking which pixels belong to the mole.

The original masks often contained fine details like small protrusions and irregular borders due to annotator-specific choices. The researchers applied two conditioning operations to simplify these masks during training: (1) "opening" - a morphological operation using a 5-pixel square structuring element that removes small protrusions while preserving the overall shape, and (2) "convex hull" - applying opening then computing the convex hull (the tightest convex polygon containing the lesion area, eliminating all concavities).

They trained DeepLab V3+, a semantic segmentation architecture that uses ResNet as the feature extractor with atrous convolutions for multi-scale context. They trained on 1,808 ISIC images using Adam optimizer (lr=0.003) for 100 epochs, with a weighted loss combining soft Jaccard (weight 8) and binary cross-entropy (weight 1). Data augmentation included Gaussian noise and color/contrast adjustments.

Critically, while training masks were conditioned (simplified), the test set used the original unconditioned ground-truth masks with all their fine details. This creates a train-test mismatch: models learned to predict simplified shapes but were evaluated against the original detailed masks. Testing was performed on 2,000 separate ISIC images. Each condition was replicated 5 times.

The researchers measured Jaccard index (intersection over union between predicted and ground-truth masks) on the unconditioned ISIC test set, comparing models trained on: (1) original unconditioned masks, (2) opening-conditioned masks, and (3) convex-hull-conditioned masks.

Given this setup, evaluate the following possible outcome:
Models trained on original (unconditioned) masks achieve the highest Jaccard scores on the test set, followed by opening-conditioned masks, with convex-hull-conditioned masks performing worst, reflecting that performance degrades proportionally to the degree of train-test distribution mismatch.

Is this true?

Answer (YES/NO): NO